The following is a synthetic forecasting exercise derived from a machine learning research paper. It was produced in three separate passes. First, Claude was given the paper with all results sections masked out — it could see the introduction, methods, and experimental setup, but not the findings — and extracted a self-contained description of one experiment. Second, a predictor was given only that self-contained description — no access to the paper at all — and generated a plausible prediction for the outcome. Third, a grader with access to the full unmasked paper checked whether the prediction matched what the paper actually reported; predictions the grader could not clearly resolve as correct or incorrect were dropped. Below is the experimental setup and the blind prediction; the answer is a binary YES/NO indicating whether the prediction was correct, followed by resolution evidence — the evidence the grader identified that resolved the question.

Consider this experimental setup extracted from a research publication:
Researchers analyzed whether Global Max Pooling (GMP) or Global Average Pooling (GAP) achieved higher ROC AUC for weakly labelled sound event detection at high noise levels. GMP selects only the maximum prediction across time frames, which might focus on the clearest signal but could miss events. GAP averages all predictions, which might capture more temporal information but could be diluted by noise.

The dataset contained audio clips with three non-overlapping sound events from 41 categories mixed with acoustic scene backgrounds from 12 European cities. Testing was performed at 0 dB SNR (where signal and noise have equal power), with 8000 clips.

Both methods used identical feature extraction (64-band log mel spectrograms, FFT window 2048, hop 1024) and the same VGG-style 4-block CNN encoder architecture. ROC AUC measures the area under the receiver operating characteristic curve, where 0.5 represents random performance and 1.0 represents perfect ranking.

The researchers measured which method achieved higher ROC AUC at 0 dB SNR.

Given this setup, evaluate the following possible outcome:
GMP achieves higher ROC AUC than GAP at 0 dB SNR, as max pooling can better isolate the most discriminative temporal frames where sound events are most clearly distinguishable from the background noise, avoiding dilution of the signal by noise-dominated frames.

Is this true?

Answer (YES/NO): NO